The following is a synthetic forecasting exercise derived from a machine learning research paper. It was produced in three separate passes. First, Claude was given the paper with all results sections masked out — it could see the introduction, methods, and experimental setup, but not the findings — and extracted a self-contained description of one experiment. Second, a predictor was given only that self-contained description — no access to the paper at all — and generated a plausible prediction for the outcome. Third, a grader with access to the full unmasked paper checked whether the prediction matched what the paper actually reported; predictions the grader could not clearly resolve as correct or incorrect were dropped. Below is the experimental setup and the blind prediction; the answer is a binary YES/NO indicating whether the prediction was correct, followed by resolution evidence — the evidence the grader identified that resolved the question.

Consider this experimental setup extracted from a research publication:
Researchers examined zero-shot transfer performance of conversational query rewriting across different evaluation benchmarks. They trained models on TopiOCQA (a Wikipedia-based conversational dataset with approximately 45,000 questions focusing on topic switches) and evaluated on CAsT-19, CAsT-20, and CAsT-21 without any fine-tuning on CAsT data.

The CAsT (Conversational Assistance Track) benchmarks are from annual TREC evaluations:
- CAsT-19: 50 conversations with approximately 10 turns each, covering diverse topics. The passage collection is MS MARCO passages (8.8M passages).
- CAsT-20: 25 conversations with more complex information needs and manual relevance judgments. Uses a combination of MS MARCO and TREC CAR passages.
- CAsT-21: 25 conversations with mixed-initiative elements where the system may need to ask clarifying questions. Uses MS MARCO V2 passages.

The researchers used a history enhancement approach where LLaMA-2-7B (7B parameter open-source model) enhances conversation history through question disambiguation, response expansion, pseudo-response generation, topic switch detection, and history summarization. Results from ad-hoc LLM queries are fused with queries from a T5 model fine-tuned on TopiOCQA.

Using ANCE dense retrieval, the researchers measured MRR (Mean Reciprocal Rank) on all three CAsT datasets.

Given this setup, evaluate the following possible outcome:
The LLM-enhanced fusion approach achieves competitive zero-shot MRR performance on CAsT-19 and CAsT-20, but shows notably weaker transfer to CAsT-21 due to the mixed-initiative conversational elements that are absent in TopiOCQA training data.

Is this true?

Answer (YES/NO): NO